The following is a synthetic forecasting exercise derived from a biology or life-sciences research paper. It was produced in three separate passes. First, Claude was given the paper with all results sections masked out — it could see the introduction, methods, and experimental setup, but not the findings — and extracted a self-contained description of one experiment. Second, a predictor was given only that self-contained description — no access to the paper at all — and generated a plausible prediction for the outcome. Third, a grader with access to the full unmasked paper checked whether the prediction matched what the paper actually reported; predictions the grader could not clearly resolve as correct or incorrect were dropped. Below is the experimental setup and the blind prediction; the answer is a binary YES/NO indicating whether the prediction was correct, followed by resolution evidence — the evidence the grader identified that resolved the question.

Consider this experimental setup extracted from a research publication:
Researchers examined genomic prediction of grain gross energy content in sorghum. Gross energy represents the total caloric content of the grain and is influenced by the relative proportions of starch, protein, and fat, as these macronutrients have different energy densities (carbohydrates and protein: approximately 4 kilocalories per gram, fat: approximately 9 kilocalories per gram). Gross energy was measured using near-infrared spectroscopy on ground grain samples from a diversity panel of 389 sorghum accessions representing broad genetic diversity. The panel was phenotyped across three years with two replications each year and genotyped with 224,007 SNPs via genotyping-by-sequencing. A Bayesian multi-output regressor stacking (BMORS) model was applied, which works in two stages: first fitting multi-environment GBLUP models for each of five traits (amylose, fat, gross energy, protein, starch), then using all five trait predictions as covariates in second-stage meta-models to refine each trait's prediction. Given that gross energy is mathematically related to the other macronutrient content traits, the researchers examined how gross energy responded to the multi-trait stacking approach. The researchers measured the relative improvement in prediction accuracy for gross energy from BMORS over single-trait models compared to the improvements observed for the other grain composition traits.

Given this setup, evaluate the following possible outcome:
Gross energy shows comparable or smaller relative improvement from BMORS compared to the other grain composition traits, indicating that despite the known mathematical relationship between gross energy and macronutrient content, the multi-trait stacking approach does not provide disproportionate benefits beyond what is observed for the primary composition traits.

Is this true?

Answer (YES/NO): YES